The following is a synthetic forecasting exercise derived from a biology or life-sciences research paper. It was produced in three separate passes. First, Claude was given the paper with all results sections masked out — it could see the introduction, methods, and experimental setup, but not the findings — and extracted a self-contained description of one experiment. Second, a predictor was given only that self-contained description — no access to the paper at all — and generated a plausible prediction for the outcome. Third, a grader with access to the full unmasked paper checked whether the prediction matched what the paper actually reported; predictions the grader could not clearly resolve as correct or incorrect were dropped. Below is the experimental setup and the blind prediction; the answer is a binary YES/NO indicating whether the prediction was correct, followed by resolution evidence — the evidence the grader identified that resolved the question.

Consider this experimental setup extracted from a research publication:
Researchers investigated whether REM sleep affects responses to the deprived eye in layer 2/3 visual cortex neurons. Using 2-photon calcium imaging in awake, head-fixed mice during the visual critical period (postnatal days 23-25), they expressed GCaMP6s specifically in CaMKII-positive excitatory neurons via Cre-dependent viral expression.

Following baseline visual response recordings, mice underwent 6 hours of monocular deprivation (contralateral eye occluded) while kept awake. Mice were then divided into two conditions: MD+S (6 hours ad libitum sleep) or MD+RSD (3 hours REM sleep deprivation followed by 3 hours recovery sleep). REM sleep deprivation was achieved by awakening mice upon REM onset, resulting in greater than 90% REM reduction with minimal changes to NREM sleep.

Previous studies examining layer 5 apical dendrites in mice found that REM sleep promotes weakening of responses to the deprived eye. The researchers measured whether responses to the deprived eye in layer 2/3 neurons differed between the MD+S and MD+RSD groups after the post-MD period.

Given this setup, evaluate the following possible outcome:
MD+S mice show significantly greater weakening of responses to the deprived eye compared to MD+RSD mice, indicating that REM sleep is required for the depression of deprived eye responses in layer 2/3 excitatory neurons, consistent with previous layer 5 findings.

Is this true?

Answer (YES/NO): YES